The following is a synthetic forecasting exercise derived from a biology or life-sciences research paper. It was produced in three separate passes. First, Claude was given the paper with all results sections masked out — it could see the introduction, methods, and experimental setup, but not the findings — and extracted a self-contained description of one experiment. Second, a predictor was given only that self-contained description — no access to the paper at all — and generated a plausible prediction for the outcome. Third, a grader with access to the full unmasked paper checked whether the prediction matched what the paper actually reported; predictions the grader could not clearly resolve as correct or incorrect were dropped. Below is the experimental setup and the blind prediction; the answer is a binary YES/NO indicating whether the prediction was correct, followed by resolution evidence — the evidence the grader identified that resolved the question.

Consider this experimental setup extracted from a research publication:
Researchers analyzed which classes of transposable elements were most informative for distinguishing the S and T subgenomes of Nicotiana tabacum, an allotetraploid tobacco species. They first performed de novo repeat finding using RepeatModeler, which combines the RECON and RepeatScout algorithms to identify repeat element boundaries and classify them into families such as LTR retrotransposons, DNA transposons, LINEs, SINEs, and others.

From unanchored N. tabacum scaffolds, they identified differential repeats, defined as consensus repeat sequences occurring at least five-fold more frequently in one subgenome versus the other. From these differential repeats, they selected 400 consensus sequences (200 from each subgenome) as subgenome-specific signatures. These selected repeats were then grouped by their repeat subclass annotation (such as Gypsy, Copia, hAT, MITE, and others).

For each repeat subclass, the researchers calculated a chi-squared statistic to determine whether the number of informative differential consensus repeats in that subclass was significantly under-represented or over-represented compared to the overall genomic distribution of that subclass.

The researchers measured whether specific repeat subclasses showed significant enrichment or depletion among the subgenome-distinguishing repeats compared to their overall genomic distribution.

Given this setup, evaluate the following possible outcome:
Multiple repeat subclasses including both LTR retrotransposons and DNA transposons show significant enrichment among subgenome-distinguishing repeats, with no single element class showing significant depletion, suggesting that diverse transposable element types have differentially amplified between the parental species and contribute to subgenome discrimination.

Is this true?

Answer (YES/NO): NO